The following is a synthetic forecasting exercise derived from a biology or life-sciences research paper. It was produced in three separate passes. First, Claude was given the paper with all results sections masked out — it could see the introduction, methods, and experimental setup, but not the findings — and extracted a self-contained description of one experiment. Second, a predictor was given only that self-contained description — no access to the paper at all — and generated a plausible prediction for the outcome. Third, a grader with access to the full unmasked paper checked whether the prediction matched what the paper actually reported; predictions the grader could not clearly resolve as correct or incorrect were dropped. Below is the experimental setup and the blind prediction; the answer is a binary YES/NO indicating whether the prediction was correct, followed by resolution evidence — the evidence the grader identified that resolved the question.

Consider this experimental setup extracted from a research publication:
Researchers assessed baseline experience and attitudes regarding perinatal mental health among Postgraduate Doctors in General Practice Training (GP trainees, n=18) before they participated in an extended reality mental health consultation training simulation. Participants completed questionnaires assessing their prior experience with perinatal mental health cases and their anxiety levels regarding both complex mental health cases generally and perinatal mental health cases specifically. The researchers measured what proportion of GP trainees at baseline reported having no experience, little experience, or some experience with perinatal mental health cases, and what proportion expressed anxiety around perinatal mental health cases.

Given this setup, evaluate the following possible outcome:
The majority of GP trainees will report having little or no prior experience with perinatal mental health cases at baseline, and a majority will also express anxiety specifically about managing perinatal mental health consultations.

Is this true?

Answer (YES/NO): NO